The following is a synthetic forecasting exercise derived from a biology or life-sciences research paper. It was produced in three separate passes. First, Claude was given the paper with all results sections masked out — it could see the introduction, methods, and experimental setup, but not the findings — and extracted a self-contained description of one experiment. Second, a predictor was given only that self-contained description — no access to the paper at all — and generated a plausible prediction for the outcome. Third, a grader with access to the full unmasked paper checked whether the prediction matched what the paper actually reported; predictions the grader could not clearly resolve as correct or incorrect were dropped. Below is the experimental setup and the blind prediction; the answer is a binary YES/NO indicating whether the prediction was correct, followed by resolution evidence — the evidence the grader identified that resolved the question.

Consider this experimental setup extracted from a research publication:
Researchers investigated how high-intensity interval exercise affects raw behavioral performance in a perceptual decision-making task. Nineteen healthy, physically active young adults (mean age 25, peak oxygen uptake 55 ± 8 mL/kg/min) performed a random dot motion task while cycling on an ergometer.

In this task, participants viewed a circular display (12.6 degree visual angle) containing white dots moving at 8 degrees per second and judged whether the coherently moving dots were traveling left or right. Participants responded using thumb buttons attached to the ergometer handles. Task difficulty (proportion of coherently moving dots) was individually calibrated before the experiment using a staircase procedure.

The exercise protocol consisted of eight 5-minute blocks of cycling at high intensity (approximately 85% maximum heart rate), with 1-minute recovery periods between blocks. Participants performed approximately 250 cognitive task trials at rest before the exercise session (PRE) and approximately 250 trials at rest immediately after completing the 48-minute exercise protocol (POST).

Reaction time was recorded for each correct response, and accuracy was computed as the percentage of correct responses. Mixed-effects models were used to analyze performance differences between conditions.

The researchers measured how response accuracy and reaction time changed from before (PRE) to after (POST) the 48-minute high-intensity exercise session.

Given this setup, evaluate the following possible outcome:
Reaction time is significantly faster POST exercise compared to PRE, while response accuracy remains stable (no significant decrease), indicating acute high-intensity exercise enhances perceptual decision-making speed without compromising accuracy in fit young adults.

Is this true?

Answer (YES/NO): NO